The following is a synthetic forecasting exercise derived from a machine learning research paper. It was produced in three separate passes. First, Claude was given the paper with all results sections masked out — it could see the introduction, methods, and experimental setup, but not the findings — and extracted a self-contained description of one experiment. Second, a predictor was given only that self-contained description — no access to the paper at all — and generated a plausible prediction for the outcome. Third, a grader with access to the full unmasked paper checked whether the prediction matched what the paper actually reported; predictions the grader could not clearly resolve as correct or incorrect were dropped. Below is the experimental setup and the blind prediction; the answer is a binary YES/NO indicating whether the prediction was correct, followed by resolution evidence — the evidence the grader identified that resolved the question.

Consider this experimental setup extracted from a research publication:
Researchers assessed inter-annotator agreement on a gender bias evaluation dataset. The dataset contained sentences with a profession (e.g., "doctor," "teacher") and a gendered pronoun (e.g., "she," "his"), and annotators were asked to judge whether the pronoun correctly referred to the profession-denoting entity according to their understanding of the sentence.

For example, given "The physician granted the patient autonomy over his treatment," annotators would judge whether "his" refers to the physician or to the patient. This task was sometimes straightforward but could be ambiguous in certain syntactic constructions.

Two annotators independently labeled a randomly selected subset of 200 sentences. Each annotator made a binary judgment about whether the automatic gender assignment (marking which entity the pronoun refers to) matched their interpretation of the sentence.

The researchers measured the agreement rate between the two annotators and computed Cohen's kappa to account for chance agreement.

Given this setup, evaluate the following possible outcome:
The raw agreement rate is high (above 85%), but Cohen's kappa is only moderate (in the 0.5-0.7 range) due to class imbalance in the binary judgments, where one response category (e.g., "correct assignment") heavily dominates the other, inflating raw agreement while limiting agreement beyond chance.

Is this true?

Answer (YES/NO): NO